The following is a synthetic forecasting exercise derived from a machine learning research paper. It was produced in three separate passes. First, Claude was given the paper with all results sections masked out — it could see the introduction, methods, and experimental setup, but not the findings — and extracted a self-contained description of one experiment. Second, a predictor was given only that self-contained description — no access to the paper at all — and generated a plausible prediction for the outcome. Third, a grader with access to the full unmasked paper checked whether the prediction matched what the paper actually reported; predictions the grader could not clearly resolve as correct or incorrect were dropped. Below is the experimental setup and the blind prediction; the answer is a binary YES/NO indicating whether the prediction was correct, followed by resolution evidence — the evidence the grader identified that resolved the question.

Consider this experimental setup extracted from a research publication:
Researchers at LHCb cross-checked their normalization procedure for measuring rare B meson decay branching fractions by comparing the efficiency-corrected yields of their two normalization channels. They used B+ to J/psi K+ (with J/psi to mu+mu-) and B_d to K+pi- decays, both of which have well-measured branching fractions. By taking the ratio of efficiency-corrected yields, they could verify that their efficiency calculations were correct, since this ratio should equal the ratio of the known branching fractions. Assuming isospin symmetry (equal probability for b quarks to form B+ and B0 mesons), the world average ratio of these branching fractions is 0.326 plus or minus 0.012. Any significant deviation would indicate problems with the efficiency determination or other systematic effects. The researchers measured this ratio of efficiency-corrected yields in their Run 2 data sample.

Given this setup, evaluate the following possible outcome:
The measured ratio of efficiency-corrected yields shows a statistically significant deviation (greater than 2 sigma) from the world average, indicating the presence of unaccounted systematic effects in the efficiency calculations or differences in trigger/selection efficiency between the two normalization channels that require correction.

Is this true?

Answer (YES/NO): NO